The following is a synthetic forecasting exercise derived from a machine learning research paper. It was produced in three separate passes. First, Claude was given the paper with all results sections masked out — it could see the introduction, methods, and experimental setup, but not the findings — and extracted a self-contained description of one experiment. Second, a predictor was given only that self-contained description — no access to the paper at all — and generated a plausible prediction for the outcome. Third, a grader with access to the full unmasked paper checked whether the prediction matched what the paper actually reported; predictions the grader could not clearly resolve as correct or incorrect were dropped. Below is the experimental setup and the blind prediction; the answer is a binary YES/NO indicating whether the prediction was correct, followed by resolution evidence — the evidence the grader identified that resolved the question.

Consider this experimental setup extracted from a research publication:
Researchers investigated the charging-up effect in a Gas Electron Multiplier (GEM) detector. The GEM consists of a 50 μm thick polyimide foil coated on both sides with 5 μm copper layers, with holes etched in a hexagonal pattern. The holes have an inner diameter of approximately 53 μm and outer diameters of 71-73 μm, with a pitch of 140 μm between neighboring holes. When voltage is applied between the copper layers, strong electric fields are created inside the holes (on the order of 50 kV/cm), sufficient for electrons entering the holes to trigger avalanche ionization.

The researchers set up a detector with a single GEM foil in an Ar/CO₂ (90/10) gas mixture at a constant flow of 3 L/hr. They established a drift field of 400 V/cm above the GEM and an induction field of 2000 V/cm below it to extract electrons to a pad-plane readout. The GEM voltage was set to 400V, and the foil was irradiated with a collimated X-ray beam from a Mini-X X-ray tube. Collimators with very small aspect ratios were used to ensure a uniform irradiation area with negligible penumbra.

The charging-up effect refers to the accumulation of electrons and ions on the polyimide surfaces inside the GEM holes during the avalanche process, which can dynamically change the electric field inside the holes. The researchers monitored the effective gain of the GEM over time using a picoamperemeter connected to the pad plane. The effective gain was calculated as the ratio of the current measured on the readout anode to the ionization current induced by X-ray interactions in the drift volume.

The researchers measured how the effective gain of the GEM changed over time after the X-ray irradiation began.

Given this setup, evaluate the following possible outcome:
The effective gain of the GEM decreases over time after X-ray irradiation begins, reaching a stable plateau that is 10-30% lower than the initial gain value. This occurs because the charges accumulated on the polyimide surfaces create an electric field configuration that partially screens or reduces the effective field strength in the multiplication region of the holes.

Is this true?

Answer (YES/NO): NO